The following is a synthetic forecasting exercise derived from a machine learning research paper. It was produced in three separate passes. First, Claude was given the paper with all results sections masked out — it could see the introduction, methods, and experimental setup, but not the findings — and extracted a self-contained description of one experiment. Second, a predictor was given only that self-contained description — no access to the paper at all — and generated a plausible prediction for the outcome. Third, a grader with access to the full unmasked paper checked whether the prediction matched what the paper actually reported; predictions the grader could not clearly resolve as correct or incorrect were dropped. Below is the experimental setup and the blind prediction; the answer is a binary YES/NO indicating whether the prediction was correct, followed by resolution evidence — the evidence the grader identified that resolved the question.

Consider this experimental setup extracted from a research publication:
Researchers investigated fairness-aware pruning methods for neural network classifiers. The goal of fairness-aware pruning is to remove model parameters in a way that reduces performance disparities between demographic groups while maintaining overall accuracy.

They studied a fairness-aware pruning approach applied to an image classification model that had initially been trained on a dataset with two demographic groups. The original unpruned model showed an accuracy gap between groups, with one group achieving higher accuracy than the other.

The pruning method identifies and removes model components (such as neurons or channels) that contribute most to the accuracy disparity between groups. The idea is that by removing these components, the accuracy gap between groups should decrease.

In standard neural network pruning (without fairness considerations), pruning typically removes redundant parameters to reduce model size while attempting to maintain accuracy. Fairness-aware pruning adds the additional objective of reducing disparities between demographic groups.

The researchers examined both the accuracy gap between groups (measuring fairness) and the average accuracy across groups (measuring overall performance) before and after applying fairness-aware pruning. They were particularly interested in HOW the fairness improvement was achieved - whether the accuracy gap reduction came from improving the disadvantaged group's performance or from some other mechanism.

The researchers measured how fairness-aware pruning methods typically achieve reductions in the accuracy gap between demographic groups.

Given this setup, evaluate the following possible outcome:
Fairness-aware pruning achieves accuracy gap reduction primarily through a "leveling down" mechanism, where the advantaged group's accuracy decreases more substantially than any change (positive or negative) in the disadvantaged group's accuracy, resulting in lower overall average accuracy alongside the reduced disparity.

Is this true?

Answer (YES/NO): YES